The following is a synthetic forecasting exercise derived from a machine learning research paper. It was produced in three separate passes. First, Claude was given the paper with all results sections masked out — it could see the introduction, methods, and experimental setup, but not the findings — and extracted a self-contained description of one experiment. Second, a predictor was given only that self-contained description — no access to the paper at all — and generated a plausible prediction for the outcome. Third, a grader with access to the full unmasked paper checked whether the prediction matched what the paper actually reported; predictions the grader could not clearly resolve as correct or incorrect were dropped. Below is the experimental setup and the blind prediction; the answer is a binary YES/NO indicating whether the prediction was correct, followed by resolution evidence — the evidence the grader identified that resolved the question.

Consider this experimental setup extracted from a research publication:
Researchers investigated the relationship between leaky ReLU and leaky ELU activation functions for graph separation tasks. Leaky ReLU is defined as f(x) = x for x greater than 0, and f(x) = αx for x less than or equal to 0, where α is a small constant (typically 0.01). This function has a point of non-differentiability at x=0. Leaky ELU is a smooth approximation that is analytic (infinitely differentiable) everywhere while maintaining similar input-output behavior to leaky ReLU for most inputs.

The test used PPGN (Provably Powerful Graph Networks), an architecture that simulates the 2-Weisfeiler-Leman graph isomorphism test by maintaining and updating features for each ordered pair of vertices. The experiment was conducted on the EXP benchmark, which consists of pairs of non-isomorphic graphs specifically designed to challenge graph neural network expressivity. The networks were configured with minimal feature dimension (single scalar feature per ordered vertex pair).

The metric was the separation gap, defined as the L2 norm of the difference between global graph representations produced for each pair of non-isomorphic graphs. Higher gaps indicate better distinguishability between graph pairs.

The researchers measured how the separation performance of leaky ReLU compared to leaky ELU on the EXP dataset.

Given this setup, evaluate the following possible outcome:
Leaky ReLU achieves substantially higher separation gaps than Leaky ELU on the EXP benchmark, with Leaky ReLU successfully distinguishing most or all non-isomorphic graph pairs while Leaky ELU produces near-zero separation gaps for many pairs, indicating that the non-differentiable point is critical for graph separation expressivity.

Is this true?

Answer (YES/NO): NO